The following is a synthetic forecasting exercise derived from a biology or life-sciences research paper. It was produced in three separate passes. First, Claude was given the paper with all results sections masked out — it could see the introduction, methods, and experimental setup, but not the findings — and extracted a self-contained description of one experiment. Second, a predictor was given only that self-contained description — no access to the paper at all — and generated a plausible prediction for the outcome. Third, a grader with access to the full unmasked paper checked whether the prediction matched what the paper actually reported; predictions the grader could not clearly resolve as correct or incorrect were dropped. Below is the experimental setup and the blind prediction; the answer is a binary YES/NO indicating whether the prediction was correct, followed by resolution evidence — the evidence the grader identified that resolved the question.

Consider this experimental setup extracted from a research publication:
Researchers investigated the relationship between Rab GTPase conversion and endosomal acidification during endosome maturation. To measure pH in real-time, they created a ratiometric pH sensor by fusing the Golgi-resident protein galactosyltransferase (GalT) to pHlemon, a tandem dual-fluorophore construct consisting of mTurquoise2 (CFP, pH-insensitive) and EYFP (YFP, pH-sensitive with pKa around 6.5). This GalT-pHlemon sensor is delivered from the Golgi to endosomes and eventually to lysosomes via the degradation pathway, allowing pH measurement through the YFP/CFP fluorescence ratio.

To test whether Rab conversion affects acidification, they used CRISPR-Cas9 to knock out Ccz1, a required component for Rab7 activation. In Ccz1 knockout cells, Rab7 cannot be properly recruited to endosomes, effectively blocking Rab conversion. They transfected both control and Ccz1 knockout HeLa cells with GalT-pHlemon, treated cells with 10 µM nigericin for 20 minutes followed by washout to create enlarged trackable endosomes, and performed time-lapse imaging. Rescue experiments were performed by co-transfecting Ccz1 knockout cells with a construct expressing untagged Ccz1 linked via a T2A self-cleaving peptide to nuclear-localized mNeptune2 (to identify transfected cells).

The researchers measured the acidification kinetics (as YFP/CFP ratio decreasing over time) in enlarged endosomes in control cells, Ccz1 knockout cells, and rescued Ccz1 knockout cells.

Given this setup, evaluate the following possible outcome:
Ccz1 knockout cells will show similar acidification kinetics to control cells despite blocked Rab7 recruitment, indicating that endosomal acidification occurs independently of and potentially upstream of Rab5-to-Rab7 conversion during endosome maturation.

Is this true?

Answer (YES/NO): NO